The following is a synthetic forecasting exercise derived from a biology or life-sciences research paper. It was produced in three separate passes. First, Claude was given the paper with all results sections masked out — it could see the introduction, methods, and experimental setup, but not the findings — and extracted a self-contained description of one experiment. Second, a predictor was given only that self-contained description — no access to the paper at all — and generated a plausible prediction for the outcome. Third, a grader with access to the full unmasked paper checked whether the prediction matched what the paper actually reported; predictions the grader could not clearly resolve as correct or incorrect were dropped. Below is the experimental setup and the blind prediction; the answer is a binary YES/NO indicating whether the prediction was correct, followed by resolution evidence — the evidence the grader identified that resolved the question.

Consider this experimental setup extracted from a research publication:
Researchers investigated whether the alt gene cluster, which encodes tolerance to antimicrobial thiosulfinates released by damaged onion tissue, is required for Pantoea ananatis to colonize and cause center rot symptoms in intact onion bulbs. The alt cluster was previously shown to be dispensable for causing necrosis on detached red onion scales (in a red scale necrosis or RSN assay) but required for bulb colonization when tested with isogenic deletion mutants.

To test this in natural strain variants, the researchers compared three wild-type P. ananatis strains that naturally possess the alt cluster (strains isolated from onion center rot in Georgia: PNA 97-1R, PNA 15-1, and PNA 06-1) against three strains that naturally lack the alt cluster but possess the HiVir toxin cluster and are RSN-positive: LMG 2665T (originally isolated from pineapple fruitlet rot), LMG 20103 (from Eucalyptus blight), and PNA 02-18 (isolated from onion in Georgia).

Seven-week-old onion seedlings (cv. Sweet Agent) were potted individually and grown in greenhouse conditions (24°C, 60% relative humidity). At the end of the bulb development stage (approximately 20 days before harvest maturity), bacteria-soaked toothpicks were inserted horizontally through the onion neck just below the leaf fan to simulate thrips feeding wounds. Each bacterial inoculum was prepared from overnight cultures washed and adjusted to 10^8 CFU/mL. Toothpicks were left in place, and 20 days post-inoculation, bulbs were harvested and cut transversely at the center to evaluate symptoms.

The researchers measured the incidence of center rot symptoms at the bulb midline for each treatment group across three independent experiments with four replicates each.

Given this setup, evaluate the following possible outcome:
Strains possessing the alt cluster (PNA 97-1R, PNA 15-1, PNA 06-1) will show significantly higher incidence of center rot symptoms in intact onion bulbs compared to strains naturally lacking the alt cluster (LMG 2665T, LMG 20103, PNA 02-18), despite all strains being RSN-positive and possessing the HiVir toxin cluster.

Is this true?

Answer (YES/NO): YES